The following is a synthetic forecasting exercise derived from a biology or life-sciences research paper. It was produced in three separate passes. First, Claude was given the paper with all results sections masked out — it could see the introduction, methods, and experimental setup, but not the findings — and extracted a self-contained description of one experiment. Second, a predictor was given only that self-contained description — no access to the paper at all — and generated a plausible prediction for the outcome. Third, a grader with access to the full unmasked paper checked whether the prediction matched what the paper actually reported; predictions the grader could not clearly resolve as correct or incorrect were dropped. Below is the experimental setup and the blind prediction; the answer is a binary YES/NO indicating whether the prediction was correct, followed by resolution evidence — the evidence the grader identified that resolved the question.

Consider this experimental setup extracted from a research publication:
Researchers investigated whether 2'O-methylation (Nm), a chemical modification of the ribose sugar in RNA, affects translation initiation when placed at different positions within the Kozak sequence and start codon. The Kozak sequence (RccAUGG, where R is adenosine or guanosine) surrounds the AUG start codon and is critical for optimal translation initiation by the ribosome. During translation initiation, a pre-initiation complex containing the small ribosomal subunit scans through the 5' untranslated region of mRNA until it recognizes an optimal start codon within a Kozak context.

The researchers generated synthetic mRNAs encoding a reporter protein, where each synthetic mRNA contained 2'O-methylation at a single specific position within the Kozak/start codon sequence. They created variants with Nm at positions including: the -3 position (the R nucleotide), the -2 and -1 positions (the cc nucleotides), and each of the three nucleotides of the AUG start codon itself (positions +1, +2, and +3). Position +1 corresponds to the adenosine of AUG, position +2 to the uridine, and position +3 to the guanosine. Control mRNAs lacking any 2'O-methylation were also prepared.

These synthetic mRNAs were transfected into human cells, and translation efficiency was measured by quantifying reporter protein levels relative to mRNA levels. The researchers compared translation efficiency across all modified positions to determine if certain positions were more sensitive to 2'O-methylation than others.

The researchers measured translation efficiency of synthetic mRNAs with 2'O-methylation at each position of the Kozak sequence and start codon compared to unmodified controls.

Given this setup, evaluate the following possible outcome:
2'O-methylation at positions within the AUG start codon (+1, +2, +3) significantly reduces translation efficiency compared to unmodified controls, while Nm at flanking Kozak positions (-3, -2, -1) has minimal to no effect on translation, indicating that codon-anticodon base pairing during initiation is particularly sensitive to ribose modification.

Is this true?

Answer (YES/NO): NO